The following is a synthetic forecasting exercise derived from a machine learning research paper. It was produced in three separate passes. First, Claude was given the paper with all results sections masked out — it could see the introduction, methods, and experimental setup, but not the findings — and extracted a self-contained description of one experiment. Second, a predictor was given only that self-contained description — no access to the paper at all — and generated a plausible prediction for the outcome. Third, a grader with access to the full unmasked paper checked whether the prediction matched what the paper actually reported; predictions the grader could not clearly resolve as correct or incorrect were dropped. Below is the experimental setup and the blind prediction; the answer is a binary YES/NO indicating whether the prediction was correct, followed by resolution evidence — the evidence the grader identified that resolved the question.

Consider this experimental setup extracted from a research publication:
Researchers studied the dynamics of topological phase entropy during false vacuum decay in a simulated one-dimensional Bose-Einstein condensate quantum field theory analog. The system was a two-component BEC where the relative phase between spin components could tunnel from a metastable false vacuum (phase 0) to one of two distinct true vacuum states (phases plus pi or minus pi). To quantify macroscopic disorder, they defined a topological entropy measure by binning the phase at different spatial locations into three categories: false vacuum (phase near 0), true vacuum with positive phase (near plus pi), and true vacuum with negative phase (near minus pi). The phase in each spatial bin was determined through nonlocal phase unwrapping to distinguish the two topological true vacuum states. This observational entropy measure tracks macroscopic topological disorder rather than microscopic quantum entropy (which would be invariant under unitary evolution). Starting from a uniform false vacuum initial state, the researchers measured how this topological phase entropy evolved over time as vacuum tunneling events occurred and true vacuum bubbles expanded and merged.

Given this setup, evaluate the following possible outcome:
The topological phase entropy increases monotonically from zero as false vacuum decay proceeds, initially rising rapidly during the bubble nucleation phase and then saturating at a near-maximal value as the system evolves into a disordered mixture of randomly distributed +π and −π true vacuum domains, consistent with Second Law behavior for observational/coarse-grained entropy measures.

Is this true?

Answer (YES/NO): NO